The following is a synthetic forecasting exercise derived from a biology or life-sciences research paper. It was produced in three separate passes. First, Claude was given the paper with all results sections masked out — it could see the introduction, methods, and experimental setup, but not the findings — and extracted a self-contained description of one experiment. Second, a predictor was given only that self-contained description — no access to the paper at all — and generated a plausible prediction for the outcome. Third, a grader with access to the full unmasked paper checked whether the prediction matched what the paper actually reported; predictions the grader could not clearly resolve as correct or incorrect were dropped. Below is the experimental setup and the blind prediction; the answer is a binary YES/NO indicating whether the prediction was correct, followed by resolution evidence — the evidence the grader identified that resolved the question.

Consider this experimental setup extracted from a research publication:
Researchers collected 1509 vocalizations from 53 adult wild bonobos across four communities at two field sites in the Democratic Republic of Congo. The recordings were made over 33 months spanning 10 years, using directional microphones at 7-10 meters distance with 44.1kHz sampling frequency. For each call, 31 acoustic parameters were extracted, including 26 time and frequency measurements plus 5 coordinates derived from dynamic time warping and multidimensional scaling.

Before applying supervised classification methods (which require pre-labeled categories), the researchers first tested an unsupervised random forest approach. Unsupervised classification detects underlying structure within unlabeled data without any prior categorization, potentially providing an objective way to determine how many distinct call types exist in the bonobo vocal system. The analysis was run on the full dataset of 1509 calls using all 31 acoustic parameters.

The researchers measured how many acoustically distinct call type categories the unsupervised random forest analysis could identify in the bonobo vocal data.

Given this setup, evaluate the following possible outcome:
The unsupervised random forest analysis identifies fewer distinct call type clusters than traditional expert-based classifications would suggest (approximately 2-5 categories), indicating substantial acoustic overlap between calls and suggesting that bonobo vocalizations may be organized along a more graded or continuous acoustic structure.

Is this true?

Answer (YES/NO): YES